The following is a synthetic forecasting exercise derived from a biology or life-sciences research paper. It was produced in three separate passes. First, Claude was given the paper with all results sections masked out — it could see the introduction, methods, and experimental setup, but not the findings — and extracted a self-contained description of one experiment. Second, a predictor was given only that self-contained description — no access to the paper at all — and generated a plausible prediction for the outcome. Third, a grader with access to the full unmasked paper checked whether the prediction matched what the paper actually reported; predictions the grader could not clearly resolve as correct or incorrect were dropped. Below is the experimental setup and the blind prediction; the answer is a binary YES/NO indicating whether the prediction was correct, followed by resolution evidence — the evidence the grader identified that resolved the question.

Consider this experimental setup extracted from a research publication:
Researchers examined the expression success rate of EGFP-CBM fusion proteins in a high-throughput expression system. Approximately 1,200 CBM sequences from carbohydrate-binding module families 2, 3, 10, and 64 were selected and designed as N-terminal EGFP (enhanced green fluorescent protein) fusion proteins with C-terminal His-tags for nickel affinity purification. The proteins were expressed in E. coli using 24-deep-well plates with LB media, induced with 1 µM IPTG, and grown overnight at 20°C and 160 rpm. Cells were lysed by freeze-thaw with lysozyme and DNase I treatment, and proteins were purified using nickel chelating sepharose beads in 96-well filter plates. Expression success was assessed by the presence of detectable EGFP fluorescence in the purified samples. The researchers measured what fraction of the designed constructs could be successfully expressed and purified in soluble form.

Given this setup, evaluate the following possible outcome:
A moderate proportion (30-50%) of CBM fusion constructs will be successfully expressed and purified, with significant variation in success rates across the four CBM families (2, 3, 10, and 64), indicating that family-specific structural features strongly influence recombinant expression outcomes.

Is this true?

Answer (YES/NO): NO